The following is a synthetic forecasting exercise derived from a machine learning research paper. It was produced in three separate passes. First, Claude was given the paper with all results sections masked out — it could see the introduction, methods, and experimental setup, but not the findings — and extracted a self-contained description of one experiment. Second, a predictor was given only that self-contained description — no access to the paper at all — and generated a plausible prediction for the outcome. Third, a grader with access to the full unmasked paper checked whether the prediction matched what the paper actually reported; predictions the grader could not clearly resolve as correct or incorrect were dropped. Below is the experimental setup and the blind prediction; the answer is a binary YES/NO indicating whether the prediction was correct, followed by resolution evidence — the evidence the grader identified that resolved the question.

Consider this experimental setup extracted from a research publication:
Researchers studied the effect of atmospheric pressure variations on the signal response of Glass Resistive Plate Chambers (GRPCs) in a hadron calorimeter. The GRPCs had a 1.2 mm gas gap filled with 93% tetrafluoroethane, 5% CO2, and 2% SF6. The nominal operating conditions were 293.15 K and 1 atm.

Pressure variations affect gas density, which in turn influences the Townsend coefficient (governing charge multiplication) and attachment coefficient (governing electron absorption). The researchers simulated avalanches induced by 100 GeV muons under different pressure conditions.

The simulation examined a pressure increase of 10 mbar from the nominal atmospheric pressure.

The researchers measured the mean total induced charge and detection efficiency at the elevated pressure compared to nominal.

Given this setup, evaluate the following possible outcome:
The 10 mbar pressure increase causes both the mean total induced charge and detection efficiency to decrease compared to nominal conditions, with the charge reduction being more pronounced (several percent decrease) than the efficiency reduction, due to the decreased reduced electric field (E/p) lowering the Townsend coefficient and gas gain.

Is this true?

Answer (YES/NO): NO